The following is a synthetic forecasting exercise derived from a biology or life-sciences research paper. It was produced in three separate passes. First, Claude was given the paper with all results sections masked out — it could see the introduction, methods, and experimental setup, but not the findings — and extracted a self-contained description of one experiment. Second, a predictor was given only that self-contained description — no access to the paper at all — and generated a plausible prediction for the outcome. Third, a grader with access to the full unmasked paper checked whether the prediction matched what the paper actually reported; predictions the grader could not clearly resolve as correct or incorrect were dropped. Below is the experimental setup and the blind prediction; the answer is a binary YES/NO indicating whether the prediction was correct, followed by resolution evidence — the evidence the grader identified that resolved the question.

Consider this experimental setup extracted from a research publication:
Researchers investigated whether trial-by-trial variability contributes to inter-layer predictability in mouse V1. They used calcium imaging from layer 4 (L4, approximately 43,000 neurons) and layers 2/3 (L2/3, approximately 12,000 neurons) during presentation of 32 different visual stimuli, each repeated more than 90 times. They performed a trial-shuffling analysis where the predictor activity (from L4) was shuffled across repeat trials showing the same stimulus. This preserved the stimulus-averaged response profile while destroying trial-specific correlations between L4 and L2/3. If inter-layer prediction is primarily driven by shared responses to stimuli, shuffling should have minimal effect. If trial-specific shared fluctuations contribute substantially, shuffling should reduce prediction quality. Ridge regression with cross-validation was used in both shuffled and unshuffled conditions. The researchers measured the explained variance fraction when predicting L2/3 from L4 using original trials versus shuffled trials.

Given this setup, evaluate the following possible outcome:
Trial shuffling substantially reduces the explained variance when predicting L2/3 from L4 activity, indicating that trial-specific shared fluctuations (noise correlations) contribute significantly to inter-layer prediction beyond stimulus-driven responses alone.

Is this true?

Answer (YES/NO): YES